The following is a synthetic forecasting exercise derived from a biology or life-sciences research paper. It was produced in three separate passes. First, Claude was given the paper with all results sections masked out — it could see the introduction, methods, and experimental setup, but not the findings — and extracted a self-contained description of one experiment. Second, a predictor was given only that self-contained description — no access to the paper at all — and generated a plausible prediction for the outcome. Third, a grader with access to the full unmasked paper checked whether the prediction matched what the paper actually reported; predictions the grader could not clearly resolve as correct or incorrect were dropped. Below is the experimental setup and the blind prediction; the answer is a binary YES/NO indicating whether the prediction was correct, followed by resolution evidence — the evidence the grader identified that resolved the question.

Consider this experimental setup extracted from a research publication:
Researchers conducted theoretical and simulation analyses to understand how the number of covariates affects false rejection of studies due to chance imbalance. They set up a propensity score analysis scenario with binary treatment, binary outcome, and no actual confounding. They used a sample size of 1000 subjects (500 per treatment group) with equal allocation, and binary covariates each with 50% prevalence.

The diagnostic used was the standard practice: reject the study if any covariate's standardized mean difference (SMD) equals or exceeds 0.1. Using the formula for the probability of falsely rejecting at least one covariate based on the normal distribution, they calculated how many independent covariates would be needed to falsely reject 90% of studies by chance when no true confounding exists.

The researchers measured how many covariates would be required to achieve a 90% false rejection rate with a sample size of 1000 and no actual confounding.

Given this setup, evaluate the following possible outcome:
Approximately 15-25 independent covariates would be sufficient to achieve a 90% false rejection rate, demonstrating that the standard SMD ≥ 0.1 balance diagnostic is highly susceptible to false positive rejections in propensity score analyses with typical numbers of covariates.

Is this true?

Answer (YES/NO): YES